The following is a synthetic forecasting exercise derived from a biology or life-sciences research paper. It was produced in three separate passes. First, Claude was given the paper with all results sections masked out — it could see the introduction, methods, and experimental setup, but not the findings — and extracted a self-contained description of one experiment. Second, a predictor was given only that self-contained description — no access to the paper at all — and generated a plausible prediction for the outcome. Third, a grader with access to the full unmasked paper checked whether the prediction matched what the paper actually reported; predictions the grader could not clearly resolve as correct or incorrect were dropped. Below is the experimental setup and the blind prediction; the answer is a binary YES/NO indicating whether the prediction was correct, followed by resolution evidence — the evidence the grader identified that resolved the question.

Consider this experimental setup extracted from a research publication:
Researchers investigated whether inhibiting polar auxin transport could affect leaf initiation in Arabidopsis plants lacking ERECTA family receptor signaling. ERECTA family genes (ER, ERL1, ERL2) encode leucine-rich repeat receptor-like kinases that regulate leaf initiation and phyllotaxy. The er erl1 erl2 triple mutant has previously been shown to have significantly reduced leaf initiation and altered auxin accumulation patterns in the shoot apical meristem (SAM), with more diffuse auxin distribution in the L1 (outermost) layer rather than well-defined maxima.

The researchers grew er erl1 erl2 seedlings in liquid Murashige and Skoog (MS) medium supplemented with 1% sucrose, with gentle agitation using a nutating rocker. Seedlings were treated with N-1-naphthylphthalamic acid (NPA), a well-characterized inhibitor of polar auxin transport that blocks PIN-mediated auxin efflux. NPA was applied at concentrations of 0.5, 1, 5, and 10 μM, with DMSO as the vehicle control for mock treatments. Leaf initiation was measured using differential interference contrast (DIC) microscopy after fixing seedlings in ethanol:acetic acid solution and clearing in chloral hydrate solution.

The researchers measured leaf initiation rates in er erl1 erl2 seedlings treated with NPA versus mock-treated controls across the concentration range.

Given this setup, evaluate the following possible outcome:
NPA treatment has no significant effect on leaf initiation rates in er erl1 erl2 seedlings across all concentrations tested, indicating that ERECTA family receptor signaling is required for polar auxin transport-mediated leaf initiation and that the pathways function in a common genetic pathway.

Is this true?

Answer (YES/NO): NO